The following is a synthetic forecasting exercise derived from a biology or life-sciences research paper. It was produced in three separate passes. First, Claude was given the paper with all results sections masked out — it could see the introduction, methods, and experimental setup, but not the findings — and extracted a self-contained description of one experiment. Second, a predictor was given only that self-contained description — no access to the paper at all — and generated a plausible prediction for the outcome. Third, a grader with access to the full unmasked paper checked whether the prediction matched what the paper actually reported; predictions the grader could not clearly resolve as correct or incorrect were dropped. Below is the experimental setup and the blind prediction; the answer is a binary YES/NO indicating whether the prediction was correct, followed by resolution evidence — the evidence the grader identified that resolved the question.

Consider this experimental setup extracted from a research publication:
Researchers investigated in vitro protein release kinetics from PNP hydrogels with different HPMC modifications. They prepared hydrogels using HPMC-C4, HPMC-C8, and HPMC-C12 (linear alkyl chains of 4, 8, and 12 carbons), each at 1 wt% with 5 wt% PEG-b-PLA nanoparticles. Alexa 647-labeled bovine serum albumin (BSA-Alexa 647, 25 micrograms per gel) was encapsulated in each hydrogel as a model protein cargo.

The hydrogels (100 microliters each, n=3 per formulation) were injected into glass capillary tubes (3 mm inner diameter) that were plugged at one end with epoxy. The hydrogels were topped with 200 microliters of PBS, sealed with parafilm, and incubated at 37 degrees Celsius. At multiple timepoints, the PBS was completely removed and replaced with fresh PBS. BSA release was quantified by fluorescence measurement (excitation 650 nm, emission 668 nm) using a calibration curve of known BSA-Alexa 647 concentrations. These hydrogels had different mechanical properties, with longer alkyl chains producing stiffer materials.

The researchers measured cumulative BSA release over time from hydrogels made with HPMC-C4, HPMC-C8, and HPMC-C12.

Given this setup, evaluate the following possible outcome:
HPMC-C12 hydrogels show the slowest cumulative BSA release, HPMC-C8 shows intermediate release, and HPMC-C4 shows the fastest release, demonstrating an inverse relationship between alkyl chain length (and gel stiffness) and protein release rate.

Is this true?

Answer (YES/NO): NO